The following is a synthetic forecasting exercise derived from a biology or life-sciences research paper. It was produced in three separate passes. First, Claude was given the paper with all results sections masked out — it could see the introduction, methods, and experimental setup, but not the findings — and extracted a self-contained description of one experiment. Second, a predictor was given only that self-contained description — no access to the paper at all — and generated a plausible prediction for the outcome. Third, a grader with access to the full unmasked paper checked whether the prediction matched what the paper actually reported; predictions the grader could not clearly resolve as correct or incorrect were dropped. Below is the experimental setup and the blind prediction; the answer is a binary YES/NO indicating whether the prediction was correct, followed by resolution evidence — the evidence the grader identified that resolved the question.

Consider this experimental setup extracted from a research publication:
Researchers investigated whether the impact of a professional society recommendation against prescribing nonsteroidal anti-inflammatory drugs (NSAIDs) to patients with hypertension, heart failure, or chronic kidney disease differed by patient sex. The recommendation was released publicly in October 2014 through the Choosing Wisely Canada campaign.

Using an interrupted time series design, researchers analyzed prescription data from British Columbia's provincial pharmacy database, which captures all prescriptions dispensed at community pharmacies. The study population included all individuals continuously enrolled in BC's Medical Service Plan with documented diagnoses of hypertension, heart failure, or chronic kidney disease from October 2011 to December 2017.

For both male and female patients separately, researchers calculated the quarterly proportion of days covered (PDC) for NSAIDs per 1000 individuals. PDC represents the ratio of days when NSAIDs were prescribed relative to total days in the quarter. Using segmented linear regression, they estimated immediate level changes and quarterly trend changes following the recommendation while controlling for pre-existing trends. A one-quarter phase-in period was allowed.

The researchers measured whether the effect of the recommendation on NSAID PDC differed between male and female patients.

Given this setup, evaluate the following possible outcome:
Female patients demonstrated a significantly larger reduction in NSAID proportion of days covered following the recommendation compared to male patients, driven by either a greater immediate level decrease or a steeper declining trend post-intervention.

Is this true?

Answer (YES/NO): NO